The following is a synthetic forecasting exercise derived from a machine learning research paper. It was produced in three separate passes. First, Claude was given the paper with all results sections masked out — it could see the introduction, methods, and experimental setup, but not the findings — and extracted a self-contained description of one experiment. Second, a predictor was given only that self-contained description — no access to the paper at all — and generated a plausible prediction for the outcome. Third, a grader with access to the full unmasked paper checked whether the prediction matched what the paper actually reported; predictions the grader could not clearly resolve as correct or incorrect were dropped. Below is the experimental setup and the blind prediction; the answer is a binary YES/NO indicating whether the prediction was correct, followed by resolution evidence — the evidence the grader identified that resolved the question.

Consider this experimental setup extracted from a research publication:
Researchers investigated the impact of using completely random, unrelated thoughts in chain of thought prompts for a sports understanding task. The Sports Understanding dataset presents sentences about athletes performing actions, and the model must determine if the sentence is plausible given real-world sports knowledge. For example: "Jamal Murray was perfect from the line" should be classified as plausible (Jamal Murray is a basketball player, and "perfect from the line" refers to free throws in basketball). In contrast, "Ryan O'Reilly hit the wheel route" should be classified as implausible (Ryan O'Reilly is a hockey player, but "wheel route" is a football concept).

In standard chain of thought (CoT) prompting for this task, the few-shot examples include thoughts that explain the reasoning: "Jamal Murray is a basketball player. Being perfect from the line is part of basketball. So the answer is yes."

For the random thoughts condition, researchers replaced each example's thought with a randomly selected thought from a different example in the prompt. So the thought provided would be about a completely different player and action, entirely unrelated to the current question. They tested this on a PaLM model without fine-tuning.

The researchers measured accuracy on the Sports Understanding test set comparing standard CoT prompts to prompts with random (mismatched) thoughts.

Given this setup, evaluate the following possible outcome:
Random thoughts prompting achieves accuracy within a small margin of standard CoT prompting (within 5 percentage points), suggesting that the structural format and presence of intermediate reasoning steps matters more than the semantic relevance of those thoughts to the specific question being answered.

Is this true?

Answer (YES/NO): NO